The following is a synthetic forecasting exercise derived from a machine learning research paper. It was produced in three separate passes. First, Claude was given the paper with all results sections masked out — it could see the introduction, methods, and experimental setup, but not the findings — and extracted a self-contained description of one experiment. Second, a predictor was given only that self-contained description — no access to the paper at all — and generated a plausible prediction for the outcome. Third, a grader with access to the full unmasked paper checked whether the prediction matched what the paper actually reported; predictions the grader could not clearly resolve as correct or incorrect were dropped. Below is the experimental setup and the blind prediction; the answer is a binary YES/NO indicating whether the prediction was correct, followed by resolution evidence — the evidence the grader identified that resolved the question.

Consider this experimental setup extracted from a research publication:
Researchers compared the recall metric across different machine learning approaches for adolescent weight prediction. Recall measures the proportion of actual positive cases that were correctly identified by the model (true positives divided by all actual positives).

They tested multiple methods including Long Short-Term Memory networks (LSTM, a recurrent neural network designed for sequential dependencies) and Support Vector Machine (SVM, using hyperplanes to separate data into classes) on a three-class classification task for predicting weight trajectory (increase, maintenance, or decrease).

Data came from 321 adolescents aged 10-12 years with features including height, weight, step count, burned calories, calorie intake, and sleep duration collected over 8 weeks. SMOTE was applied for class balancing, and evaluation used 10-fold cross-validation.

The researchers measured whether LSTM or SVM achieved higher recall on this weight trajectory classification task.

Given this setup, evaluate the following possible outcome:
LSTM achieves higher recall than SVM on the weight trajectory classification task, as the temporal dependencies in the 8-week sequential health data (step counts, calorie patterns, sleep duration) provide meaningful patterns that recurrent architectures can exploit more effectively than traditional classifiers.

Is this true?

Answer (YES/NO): YES